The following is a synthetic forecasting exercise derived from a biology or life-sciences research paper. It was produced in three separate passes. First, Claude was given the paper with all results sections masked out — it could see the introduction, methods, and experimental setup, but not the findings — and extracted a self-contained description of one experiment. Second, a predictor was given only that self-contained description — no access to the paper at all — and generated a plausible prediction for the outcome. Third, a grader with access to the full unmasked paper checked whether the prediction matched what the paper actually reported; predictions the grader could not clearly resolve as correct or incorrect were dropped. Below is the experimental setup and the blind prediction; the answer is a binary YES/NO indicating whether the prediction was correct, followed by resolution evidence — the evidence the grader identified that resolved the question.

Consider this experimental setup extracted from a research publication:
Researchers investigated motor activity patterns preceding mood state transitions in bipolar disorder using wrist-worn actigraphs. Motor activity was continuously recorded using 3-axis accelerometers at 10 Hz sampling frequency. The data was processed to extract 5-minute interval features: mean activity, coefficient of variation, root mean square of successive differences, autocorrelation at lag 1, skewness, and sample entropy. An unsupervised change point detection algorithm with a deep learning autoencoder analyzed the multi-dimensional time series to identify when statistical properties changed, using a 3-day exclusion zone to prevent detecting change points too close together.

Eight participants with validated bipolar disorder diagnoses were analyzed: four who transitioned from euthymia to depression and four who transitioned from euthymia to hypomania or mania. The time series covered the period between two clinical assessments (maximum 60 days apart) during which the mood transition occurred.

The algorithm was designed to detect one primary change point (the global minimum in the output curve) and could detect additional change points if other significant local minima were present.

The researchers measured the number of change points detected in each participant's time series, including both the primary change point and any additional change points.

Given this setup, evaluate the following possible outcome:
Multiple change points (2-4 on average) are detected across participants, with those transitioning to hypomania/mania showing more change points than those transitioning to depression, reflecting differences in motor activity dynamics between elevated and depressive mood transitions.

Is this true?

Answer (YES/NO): NO